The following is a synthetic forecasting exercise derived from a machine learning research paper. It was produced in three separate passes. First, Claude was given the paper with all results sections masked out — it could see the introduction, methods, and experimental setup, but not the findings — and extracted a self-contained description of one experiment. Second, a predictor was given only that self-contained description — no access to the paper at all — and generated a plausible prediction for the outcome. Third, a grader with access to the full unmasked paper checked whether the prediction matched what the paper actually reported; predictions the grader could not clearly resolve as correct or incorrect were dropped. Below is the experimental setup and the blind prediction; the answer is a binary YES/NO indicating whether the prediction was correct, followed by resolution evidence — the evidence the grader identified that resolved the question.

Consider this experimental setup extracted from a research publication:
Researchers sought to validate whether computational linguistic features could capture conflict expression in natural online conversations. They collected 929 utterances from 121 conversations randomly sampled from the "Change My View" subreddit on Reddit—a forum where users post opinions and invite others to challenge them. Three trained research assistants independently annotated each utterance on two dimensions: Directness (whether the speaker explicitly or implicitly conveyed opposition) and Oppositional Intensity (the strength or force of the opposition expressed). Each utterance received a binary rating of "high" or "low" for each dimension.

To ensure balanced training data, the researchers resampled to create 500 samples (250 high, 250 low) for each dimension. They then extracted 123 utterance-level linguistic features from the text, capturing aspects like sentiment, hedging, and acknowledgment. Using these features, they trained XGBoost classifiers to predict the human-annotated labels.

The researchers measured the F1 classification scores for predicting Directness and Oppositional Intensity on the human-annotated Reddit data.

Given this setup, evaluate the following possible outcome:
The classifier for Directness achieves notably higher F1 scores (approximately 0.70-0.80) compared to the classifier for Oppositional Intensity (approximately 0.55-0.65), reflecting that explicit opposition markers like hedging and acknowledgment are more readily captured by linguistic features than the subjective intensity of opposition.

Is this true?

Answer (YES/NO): NO